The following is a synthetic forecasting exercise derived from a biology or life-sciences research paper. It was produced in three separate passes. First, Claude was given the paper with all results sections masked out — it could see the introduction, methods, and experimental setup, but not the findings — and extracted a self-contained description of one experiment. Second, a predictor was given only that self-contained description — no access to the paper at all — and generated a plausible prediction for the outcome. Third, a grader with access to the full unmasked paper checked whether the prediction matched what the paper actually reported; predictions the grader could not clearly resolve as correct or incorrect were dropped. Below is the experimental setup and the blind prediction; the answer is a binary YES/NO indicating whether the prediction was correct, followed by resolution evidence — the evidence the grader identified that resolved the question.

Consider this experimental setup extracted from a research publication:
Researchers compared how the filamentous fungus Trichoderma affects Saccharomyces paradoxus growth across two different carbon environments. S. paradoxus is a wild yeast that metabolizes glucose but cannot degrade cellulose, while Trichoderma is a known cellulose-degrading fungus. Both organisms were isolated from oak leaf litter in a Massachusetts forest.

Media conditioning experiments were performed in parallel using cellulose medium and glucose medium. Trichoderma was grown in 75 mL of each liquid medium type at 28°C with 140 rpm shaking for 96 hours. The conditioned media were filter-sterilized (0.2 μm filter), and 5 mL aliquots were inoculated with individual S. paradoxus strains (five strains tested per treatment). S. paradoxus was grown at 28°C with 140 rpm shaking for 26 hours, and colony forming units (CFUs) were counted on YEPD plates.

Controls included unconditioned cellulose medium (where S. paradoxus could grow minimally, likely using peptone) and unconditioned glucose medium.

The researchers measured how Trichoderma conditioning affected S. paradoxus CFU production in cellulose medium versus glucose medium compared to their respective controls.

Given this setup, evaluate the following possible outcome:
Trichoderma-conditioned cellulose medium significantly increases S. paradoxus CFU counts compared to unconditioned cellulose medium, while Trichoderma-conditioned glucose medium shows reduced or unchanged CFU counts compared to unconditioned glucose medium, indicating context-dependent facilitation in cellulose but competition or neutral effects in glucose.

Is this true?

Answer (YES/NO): NO